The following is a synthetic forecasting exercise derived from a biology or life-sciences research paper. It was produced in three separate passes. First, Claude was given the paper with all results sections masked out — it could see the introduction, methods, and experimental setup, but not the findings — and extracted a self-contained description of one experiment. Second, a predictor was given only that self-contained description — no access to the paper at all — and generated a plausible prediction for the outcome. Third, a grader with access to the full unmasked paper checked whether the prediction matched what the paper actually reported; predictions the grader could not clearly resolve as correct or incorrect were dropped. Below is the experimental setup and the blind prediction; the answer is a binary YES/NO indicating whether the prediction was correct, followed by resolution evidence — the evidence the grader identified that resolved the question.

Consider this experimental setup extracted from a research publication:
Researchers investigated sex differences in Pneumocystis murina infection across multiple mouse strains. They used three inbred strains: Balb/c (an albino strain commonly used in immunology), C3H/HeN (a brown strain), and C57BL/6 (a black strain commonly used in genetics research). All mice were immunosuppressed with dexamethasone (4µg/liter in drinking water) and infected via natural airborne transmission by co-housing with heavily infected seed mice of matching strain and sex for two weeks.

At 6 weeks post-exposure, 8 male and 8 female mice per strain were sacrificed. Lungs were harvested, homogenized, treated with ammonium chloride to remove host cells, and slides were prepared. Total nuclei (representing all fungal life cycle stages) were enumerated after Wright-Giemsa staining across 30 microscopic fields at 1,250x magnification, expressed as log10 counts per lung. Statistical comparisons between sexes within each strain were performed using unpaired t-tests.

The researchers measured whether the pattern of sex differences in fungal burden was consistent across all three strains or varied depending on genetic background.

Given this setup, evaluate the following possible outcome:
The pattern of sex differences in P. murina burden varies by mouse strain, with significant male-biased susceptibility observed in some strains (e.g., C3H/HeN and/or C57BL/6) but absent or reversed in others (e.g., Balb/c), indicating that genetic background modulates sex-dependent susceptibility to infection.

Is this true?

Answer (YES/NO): NO